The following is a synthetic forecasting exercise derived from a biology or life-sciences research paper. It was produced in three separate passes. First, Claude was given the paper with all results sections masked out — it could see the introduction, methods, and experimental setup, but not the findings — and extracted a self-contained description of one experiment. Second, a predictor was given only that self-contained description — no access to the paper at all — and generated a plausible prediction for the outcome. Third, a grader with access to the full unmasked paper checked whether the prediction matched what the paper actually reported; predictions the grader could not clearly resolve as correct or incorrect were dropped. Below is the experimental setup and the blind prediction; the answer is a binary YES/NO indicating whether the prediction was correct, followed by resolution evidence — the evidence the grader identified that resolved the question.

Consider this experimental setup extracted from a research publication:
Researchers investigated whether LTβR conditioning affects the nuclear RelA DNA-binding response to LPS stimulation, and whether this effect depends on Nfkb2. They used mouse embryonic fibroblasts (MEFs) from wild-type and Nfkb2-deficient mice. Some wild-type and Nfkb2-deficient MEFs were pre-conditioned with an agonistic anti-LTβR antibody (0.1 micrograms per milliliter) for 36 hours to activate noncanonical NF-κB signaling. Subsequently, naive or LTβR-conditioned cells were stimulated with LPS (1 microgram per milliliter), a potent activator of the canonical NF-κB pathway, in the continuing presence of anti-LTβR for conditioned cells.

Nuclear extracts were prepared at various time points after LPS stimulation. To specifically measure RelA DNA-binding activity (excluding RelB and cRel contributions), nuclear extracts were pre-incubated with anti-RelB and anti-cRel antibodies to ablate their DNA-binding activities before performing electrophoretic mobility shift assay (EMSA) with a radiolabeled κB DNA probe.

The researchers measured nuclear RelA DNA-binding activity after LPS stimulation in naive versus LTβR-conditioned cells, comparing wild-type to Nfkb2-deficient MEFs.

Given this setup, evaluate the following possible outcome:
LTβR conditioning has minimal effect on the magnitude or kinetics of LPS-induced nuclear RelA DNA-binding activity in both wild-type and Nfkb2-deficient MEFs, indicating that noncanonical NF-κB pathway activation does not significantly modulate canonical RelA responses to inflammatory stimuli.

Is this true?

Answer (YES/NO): NO